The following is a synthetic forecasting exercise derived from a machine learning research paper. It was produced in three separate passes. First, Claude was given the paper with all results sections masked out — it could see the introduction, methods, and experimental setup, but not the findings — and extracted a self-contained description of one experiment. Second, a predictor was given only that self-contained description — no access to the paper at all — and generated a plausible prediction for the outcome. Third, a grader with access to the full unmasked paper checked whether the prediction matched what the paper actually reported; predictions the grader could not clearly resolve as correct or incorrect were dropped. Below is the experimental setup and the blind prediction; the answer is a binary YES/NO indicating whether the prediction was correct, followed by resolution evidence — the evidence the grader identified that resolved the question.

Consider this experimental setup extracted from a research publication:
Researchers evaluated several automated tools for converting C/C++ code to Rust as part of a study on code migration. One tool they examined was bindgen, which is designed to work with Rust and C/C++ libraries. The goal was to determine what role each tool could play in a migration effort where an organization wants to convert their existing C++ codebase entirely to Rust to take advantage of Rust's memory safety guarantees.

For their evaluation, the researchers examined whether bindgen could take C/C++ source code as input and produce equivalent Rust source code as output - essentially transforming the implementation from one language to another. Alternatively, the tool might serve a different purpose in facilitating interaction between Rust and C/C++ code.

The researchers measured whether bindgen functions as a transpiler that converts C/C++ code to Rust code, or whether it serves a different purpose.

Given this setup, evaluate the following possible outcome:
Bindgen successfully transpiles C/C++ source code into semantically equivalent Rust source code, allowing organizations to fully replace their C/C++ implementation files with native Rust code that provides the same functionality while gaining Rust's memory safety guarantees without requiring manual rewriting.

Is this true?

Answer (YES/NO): NO